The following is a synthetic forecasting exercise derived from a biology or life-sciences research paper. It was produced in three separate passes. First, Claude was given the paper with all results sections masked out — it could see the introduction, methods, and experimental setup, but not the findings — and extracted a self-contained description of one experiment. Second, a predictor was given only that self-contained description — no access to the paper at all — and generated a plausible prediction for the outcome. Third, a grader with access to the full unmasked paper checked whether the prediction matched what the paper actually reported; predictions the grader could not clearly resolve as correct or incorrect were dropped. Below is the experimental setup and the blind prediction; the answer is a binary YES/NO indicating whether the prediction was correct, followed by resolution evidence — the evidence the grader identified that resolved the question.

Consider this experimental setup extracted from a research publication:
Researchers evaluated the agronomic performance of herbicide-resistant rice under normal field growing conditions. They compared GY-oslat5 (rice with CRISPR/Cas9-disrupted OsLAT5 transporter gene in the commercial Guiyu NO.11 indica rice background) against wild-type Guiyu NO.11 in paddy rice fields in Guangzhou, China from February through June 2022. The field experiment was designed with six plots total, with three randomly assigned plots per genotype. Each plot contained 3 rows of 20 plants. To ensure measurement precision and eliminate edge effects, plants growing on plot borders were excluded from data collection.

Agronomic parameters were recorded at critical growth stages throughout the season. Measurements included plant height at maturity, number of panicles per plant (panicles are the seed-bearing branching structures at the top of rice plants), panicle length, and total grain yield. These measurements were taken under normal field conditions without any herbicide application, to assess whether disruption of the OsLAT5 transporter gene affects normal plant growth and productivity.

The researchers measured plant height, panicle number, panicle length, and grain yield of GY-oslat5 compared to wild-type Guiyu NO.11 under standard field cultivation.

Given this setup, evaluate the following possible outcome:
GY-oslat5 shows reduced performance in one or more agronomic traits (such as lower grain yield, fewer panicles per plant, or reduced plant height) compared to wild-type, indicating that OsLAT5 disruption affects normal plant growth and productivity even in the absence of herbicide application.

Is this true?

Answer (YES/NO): YES